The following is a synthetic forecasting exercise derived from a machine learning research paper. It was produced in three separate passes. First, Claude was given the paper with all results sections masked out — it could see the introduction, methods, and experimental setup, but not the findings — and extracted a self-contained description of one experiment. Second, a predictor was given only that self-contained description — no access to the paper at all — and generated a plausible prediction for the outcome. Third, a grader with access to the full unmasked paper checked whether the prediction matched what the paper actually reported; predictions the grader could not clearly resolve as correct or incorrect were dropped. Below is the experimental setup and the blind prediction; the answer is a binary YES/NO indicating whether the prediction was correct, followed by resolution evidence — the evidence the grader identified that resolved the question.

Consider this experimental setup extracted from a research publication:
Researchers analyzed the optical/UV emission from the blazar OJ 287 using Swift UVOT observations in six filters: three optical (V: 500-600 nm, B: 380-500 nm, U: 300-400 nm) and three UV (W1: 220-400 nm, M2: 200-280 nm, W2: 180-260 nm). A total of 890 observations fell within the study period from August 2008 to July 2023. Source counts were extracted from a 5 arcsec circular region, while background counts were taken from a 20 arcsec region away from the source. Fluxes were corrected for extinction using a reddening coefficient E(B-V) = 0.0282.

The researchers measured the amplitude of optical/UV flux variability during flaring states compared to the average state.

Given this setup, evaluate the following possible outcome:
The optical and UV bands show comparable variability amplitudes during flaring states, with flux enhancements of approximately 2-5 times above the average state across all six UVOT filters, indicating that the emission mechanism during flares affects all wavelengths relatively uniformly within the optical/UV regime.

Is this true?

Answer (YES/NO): YES